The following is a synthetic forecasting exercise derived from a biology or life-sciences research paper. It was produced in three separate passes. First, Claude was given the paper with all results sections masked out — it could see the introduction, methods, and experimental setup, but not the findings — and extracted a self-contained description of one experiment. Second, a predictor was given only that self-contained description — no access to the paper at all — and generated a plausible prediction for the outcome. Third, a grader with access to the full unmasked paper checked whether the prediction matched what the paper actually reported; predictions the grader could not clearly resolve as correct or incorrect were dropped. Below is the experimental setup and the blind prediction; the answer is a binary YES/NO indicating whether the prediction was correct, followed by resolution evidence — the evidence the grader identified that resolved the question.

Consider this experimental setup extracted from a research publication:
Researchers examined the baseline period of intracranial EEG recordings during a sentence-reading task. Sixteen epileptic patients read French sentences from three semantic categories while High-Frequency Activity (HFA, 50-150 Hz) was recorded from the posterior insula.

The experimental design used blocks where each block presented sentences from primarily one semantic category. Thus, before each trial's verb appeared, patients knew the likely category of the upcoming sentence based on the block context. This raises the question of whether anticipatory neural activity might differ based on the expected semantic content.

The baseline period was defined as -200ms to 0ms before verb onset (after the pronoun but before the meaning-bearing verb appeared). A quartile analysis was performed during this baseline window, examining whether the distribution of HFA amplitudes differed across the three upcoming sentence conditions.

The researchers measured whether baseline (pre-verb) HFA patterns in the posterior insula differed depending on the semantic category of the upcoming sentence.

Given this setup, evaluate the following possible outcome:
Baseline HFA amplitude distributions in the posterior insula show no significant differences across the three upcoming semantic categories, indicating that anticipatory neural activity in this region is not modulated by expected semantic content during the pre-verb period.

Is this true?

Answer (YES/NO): YES